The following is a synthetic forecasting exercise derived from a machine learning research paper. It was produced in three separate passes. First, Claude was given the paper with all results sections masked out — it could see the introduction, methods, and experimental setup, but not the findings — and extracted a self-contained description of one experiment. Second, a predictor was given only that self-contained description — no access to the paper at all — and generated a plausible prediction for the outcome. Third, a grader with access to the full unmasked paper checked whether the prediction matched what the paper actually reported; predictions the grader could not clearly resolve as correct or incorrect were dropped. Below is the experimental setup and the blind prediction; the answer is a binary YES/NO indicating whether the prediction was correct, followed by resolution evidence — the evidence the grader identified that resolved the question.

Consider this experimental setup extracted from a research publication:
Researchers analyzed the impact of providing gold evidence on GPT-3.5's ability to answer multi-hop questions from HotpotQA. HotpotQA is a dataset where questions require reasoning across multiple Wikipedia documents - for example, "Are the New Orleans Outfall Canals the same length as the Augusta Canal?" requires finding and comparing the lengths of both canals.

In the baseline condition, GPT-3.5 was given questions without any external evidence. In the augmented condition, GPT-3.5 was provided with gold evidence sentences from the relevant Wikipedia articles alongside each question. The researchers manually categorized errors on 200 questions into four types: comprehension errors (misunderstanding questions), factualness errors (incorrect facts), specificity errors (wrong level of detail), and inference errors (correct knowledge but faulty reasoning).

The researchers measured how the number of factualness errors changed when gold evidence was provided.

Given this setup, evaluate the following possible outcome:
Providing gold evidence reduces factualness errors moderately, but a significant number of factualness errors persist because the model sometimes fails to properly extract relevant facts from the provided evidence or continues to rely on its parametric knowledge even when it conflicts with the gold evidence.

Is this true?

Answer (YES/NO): NO